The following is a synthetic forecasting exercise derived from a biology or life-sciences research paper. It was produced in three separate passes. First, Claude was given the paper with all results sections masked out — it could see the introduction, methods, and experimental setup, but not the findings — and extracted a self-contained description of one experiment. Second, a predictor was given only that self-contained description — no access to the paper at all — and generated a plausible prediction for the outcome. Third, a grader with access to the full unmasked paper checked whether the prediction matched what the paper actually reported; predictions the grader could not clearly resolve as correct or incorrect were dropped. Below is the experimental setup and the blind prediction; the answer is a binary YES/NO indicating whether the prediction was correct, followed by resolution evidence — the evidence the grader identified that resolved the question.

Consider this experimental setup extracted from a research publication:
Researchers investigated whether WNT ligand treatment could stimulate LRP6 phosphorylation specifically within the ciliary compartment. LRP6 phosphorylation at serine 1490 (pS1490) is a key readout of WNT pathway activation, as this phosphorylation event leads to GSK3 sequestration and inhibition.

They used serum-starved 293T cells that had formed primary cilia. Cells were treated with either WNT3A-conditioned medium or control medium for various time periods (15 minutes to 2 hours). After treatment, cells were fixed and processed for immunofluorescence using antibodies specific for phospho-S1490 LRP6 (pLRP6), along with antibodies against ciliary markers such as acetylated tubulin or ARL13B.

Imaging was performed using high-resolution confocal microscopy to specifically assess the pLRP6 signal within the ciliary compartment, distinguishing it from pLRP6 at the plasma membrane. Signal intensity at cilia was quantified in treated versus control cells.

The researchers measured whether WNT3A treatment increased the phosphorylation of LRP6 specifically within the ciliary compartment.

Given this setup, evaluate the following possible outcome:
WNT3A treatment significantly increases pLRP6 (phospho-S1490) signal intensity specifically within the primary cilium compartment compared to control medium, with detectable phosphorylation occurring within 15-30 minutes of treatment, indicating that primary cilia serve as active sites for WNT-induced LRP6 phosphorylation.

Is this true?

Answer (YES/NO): YES